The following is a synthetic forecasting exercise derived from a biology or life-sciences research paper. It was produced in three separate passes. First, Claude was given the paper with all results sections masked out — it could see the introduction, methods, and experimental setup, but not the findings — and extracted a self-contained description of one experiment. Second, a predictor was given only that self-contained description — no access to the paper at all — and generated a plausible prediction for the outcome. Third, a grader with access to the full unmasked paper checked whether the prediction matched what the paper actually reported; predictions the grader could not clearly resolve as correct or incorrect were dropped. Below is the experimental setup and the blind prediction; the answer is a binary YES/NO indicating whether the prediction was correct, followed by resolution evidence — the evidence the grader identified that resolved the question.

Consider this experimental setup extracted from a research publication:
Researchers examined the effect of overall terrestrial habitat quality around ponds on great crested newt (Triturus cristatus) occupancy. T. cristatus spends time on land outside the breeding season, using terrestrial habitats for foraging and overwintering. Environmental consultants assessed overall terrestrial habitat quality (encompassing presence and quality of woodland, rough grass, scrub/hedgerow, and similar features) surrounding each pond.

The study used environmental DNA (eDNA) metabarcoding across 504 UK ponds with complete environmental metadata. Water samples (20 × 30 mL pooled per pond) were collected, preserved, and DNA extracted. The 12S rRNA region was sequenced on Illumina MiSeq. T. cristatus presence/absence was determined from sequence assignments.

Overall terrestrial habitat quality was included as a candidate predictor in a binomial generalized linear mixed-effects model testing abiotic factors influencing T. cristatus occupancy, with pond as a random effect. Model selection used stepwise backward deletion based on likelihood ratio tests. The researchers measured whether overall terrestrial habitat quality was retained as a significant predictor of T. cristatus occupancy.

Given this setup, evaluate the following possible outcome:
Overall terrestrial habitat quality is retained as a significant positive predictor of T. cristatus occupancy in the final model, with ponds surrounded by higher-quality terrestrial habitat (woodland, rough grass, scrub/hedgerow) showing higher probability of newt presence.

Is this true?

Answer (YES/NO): NO